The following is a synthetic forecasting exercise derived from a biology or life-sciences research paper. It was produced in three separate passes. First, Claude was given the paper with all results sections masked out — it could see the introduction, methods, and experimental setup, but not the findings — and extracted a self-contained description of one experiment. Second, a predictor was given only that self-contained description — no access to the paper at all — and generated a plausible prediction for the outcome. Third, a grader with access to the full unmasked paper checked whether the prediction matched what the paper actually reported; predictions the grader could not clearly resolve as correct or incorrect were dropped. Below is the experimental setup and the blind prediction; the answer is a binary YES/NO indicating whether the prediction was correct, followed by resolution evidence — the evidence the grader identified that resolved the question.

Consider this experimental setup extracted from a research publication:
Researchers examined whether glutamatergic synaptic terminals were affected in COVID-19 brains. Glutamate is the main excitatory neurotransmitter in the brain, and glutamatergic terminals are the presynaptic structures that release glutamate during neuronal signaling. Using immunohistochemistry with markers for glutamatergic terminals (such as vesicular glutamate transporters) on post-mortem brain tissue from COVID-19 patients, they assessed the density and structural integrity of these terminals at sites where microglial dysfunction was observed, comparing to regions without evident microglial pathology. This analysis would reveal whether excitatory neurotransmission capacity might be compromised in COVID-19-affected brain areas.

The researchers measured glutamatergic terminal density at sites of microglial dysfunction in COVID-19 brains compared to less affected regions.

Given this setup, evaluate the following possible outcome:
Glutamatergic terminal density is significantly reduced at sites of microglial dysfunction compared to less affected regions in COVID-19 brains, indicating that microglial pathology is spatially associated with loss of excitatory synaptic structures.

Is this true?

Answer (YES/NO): YES